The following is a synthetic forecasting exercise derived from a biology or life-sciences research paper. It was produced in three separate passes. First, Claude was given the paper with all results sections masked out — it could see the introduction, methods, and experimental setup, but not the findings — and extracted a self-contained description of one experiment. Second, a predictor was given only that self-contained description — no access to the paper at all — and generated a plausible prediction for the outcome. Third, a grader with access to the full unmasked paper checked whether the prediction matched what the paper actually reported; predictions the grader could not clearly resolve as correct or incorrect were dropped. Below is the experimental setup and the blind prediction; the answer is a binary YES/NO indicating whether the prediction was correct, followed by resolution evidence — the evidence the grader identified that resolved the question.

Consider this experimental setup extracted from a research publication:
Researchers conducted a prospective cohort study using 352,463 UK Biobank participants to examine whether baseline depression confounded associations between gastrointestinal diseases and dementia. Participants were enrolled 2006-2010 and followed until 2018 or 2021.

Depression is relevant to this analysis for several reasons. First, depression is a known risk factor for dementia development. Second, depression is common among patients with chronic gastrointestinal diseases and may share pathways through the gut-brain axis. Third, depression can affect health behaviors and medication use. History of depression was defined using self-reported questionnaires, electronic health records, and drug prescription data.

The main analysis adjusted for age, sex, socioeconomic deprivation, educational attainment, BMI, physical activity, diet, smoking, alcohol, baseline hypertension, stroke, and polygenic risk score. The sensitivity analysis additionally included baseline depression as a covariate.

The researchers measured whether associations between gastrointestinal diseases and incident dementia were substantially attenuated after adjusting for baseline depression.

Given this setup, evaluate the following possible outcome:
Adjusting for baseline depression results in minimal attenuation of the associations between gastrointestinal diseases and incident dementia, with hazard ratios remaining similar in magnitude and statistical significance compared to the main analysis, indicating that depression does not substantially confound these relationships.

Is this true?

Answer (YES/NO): YES